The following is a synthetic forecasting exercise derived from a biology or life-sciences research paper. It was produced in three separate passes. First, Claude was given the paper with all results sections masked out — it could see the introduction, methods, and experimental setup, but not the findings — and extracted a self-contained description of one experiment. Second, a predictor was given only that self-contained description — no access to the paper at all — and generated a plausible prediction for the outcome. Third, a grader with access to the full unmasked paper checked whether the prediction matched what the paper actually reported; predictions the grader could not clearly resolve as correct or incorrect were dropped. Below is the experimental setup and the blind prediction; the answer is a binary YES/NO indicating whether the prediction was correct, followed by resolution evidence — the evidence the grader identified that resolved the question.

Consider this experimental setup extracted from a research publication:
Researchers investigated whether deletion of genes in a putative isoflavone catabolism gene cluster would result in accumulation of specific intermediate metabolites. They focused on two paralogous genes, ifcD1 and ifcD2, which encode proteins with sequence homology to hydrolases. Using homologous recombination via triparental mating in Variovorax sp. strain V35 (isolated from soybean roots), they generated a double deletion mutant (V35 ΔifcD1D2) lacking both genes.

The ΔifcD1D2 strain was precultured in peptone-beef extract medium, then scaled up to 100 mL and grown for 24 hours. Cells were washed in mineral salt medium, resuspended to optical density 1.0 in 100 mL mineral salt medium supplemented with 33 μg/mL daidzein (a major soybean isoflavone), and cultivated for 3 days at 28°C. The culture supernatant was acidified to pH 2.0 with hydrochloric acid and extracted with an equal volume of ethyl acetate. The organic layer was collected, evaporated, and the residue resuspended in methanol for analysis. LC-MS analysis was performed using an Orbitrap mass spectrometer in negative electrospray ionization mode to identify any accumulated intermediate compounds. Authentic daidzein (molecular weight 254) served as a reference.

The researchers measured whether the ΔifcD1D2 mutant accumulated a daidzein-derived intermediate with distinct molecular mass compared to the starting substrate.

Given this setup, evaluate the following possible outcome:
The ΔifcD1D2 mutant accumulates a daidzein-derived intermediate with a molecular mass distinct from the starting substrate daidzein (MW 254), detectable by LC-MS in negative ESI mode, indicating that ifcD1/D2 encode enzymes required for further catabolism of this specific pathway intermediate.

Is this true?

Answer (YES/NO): YES